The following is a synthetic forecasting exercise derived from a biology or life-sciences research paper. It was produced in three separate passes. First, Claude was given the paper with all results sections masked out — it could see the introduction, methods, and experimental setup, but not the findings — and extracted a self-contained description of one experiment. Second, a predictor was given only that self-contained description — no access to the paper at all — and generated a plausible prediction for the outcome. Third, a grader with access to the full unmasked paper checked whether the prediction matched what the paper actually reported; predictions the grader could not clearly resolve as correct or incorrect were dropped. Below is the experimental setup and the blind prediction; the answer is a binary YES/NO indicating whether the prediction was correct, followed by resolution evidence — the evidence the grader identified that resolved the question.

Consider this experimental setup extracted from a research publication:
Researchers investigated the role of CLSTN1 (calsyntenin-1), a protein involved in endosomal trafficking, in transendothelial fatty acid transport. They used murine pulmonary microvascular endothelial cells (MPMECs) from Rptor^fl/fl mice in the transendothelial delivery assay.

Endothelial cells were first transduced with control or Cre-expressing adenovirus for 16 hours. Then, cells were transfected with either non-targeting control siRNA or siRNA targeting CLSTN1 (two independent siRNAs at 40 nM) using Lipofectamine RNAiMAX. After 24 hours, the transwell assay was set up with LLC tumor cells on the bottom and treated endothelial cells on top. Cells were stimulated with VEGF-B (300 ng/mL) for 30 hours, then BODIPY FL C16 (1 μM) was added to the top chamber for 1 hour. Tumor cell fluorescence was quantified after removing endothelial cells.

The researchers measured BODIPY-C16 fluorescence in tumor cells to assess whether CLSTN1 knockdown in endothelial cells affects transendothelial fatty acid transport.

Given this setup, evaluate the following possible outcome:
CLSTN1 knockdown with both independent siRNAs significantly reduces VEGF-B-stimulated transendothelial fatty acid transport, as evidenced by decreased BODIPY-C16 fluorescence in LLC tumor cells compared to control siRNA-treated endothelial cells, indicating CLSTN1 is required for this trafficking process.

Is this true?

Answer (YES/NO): YES